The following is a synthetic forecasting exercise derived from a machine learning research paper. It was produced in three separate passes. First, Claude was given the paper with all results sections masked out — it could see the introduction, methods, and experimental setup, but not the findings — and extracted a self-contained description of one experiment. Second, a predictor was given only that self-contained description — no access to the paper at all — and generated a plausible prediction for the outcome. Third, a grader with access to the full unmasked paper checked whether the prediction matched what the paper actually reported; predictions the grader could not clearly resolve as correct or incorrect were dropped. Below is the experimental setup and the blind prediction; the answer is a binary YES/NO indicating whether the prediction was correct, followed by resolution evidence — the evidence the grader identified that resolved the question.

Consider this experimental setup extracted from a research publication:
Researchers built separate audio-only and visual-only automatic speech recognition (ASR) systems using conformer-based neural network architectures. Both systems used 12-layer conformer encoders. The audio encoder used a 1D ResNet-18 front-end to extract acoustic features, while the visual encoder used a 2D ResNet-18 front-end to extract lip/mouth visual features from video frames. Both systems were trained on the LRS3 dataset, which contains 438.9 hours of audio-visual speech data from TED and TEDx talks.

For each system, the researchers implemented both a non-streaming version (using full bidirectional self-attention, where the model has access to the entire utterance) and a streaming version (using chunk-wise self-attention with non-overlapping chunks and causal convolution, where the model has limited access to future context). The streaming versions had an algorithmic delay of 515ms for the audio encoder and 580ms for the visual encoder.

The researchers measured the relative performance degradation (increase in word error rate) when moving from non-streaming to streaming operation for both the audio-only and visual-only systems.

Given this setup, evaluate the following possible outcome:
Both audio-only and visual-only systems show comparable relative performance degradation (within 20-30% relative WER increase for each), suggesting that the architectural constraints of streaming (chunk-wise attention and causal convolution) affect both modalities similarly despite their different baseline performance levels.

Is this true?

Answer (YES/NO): NO